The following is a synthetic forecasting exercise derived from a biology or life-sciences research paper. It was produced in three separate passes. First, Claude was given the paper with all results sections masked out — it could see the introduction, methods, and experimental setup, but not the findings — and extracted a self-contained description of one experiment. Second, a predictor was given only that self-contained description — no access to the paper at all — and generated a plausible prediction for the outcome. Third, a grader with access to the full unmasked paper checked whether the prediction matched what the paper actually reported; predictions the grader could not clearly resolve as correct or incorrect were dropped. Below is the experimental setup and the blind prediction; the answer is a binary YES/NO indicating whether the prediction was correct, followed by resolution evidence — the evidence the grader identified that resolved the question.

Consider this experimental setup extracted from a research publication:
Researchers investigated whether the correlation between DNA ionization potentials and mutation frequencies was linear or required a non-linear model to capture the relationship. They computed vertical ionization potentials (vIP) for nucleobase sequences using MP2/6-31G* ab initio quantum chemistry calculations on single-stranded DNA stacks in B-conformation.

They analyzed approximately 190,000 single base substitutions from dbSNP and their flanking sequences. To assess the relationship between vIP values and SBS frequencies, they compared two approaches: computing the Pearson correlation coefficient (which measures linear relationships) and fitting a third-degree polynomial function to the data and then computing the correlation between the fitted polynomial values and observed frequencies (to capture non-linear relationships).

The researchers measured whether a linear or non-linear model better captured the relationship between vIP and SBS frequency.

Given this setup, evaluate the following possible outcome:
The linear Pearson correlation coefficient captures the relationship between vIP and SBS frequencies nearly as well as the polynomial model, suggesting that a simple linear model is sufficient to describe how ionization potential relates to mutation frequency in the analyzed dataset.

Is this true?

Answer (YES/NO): NO